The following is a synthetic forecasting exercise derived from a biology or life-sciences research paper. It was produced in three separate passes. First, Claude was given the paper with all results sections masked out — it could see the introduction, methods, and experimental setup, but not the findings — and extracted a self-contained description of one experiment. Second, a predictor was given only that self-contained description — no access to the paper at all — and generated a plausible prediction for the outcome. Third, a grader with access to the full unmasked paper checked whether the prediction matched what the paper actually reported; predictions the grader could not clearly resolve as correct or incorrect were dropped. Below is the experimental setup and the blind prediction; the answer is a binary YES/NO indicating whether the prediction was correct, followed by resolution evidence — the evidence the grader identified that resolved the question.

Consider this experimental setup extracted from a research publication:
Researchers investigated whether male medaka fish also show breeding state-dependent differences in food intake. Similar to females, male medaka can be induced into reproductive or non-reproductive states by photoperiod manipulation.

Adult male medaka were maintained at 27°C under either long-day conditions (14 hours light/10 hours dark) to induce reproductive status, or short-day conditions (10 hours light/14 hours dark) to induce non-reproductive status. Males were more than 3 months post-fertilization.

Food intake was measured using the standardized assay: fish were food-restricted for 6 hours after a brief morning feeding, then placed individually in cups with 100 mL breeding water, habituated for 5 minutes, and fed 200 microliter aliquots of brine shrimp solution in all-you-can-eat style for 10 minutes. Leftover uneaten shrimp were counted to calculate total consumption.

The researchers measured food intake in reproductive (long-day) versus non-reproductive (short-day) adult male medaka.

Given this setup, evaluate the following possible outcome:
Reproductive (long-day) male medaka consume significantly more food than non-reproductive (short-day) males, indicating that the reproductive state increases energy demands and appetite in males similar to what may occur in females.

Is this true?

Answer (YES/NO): NO